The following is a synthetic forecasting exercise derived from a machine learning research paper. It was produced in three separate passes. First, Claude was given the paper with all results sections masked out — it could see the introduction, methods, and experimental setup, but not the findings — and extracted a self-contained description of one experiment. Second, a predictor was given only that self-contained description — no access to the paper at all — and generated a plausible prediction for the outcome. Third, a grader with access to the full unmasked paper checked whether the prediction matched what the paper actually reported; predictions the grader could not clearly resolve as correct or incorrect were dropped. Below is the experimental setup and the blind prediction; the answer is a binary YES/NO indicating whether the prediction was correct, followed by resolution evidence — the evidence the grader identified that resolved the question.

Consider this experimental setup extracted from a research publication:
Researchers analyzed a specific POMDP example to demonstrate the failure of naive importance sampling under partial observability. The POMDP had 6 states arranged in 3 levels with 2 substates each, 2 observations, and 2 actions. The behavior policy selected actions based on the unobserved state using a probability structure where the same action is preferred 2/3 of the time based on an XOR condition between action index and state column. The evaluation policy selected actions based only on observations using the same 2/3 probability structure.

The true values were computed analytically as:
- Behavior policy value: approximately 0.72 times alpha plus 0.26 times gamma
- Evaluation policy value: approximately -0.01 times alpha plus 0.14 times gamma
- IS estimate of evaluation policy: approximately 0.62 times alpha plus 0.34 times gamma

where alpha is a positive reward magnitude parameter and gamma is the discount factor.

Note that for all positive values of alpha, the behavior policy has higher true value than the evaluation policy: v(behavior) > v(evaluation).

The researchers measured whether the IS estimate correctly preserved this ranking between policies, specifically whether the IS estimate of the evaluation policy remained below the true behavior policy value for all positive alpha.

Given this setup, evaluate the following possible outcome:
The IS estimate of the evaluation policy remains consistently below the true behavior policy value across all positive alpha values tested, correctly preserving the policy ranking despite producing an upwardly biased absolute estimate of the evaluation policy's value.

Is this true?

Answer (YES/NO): NO